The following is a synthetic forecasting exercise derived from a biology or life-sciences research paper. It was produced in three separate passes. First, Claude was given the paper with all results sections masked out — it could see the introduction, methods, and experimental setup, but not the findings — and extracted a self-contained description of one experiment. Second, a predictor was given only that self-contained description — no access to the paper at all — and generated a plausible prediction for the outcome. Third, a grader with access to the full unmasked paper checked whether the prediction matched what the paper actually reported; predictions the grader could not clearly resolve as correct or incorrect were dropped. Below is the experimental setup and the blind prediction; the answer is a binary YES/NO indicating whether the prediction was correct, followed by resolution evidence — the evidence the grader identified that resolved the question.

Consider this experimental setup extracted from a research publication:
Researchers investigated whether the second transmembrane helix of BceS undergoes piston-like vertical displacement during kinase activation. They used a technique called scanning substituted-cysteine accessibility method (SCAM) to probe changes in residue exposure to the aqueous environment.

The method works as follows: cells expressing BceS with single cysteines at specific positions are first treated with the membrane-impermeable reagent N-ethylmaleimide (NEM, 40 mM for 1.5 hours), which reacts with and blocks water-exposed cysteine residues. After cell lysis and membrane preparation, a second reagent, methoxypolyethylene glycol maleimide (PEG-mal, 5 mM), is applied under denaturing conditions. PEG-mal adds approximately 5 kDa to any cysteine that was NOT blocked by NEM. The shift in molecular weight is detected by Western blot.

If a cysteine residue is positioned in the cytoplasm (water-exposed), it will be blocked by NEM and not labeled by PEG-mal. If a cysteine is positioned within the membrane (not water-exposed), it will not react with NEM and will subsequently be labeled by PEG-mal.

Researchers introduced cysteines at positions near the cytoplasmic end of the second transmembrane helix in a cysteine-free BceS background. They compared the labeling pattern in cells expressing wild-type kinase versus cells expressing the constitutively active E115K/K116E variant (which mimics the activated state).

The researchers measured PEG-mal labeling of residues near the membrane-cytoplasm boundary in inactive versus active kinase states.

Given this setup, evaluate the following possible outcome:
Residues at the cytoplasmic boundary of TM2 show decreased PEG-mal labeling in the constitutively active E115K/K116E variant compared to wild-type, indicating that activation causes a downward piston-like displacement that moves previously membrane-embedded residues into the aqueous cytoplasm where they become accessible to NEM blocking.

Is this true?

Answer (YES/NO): NO